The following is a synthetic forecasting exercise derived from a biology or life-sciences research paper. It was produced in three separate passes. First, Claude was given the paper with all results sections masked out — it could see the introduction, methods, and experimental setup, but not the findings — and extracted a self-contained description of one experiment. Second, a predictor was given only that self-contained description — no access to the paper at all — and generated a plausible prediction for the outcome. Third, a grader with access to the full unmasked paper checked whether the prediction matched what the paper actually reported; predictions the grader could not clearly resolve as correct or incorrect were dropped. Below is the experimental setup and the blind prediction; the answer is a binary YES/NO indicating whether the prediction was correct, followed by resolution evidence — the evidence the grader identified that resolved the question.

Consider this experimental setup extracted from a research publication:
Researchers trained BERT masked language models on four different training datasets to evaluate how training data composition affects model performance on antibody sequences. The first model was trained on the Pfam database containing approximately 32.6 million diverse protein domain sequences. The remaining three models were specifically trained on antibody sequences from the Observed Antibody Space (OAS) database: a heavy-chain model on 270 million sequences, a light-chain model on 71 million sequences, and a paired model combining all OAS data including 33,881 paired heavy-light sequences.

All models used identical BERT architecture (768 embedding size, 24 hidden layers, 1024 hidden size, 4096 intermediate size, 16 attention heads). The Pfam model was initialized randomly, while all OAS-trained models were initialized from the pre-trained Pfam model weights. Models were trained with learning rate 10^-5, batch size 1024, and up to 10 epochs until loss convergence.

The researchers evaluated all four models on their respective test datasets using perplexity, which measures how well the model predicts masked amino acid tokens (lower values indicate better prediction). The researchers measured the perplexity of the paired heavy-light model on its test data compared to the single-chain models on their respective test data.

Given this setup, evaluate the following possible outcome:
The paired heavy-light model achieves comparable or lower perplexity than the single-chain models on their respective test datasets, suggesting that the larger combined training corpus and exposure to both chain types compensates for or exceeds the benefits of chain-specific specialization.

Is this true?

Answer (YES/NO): YES